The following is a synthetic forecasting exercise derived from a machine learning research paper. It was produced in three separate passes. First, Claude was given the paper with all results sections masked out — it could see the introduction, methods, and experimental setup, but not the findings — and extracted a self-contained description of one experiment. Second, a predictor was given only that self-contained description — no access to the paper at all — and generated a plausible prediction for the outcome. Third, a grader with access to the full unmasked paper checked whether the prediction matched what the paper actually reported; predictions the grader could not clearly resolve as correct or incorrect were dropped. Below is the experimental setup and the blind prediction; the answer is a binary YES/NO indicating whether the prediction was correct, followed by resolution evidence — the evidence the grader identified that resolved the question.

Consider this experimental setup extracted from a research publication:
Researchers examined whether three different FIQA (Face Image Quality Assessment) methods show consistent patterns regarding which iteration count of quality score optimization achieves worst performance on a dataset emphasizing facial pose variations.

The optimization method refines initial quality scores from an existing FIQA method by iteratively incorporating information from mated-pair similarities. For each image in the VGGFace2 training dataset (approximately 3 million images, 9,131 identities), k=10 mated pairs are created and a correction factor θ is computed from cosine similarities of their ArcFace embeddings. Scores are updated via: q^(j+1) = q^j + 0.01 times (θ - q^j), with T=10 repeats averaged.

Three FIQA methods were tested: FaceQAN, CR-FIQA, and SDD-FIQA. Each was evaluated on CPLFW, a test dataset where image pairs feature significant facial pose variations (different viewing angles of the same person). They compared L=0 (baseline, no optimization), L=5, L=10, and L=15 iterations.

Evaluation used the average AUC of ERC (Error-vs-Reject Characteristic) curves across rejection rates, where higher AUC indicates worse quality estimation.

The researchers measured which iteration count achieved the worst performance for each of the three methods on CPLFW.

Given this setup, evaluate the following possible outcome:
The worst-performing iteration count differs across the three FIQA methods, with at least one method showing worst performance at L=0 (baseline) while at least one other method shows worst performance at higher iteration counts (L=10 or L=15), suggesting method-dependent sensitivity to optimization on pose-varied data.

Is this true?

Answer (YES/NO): NO